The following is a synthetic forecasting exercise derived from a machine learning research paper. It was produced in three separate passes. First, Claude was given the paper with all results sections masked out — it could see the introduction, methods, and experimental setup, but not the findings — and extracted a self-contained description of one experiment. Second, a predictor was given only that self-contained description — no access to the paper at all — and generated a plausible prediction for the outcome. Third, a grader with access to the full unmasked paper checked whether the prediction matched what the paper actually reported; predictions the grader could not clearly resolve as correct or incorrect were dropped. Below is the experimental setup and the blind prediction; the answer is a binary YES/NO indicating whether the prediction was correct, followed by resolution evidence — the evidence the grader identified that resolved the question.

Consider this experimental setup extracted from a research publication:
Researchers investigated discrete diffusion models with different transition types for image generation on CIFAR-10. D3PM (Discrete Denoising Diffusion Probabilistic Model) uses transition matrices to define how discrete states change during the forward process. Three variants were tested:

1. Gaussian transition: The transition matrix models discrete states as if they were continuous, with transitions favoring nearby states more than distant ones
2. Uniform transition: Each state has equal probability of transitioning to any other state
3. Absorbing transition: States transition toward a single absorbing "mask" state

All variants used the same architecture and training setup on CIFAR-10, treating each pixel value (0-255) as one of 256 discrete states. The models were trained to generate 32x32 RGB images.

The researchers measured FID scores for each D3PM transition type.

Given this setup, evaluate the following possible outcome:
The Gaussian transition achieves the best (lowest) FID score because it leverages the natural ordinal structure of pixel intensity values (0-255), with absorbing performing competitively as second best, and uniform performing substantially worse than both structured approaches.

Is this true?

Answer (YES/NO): YES